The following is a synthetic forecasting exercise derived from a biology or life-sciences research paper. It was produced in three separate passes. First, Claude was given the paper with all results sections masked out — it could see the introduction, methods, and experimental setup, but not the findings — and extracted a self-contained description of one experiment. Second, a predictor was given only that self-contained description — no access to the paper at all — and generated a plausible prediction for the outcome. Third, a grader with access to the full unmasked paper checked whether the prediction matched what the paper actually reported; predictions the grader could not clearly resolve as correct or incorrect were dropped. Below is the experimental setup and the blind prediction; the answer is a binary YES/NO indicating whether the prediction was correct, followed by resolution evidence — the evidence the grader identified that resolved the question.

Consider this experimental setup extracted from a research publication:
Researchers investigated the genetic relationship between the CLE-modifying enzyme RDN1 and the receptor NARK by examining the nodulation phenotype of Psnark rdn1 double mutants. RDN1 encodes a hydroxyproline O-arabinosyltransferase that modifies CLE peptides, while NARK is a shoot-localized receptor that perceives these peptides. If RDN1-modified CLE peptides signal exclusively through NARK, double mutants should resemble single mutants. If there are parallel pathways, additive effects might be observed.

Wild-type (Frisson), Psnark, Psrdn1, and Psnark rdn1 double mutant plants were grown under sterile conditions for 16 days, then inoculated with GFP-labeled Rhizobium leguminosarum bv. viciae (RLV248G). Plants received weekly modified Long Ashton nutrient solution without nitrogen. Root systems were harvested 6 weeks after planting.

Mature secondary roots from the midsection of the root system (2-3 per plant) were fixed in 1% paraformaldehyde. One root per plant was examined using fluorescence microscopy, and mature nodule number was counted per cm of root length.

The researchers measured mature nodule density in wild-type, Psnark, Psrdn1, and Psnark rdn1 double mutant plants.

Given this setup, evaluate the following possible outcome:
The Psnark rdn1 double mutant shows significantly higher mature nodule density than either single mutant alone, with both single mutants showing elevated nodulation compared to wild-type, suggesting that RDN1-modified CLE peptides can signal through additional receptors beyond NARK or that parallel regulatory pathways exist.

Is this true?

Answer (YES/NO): NO